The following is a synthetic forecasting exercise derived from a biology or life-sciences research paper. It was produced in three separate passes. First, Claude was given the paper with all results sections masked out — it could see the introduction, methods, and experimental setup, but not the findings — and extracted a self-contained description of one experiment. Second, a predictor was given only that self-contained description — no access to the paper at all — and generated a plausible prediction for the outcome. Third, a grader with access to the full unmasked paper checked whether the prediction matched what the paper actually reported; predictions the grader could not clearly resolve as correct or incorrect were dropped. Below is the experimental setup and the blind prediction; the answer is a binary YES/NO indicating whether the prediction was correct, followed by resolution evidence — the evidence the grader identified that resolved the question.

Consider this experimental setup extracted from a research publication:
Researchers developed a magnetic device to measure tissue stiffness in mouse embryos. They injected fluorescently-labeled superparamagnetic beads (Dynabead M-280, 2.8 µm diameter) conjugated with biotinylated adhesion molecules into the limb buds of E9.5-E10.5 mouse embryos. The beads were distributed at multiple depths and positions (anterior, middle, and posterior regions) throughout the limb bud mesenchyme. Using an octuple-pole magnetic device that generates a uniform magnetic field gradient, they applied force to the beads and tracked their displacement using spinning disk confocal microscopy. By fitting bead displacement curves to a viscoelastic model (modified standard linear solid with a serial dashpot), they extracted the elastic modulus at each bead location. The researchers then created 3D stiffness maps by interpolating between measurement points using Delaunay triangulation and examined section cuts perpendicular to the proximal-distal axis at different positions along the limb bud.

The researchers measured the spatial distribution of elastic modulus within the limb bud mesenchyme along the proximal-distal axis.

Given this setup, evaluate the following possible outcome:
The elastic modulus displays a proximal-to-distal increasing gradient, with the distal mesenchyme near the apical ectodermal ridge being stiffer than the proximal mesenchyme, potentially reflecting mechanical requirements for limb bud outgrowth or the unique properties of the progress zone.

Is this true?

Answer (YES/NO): NO